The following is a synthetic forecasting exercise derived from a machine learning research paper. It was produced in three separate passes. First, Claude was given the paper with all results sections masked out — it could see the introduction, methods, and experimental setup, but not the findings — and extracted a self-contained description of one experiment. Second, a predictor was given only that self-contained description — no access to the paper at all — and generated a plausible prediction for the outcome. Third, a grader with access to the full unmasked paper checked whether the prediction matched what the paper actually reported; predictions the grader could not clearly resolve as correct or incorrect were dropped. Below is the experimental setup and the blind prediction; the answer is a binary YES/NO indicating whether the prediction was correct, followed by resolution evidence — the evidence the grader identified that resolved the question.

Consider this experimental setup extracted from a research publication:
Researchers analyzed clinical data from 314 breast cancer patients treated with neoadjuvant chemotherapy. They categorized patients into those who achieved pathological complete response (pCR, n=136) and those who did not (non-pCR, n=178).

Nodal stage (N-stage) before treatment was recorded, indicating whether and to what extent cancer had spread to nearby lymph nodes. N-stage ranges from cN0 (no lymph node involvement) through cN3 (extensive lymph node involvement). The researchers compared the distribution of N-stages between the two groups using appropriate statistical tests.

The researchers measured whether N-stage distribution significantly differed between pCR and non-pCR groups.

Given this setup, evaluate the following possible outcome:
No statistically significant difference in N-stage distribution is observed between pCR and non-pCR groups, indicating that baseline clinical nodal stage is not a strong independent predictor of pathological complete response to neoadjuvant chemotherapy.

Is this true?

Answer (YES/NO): NO